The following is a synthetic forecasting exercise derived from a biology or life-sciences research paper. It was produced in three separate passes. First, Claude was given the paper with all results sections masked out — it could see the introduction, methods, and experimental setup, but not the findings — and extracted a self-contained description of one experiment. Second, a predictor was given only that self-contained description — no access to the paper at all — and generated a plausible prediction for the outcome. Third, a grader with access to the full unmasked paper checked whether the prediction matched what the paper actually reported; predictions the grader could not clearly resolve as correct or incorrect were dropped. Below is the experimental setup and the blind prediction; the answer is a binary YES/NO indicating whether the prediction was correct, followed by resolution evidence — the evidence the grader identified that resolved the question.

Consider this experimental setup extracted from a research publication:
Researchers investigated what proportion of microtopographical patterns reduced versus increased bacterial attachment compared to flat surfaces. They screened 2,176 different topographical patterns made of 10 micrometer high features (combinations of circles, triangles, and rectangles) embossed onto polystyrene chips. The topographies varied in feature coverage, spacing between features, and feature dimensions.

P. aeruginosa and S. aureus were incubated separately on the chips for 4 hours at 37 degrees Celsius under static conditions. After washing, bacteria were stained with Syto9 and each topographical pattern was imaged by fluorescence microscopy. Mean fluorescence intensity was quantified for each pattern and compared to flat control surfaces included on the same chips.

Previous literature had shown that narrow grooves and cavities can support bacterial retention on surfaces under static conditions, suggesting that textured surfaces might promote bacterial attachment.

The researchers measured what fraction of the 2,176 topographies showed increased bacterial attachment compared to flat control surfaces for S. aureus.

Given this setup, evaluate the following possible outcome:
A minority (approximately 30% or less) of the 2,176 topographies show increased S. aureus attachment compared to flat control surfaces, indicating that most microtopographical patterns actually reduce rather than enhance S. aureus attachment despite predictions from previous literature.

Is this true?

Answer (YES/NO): YES